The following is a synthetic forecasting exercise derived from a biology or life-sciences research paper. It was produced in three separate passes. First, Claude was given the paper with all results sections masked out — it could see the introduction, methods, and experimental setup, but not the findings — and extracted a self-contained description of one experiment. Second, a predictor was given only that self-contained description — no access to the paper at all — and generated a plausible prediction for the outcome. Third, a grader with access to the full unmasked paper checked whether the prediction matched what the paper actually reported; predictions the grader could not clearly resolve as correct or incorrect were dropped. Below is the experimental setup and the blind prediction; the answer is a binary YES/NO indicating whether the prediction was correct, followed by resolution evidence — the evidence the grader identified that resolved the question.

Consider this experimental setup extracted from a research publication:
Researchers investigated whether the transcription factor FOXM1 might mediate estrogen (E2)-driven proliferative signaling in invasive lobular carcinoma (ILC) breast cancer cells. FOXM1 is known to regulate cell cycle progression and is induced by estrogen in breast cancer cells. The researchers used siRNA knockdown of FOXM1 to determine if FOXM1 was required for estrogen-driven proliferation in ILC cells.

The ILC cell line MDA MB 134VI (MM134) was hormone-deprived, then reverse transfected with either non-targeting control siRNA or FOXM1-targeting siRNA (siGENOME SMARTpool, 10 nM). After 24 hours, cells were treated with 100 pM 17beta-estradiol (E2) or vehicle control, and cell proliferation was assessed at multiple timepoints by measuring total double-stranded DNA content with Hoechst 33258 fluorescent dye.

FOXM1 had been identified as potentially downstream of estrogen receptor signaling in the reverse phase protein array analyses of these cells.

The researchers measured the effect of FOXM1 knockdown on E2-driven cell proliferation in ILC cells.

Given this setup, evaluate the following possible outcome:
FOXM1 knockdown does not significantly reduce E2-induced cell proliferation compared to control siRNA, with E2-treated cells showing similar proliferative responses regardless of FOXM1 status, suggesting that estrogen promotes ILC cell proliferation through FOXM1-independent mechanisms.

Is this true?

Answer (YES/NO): NO